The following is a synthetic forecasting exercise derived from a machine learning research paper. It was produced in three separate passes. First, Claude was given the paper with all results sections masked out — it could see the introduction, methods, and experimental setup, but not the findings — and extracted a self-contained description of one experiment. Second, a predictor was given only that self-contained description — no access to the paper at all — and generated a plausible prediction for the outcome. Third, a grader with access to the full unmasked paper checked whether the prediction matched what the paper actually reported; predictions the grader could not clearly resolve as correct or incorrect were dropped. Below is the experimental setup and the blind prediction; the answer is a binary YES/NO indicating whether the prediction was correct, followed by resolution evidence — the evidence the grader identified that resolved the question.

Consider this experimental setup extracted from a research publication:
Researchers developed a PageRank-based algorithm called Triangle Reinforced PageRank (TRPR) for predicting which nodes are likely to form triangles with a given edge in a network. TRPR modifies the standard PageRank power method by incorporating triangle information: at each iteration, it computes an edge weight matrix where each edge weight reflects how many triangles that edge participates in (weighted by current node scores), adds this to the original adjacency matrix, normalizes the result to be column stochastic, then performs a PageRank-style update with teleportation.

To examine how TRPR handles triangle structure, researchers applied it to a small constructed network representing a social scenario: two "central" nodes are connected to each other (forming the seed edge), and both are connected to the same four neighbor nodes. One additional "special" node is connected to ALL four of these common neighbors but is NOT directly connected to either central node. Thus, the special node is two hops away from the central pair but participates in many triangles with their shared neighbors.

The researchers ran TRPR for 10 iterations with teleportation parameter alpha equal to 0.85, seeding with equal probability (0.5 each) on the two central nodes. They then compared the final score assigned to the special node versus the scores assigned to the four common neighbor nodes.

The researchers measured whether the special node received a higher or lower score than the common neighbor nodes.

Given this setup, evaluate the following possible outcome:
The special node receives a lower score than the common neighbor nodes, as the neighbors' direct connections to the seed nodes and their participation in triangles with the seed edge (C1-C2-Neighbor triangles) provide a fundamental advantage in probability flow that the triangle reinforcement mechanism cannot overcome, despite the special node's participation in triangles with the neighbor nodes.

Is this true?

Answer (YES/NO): NO